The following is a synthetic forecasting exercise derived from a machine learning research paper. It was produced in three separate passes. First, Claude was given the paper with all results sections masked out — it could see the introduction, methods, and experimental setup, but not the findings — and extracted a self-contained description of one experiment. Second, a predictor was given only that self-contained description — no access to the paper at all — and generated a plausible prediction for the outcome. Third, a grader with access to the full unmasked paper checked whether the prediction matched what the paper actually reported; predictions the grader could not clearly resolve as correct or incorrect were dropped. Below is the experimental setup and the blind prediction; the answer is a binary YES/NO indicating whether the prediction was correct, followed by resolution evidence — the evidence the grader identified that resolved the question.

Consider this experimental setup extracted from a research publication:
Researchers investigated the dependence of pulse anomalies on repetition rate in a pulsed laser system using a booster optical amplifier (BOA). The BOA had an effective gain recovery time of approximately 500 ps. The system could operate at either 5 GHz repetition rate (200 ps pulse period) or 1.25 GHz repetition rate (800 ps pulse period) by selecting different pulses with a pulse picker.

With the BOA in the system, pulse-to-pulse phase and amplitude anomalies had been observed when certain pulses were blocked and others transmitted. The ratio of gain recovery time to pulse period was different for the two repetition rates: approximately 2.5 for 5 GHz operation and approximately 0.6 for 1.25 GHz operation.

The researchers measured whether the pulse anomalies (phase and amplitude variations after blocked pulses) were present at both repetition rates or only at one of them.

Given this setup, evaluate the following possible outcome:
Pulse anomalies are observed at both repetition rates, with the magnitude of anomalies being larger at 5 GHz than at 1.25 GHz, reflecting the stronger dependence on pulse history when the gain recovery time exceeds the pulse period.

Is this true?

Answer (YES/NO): NO